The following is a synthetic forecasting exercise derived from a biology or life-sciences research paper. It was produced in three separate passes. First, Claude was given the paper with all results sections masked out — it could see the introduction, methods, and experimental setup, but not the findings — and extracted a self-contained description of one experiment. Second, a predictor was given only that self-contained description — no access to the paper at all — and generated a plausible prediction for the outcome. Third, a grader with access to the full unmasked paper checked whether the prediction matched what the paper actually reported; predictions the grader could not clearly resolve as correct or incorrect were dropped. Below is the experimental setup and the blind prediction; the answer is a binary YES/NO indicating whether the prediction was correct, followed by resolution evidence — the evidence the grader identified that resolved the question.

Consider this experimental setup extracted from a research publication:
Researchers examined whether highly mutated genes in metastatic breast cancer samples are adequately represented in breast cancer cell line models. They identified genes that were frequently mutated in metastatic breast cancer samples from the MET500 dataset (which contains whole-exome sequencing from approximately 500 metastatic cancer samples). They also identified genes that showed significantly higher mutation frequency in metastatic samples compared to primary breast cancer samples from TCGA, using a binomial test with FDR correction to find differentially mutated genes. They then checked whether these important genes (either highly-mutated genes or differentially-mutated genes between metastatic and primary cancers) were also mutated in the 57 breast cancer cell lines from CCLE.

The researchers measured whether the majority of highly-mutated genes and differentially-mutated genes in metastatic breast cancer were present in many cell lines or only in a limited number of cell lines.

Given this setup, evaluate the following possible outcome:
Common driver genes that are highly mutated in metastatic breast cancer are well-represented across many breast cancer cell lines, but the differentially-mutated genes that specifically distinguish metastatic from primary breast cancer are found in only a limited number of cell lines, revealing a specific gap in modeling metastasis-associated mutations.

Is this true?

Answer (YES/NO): NO